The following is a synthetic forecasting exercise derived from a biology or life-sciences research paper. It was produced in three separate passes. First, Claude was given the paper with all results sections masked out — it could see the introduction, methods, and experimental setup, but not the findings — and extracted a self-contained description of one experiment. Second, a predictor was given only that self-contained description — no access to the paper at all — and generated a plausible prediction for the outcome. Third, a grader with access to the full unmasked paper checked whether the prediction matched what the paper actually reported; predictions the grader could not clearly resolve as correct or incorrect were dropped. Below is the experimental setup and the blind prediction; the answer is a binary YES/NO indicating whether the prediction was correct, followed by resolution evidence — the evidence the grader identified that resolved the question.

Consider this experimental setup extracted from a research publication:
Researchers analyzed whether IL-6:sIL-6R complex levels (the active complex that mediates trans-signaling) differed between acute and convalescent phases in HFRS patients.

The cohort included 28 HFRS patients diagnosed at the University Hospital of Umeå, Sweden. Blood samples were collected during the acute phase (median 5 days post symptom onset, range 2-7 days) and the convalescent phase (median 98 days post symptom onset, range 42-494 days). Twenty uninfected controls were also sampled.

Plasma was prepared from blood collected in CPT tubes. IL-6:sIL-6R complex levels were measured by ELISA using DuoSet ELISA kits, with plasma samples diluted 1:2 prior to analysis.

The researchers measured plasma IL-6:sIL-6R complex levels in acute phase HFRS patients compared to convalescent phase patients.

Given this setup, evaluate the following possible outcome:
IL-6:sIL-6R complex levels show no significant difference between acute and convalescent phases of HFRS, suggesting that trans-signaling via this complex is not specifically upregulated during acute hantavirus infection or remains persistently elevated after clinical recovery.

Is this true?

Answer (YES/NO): YES